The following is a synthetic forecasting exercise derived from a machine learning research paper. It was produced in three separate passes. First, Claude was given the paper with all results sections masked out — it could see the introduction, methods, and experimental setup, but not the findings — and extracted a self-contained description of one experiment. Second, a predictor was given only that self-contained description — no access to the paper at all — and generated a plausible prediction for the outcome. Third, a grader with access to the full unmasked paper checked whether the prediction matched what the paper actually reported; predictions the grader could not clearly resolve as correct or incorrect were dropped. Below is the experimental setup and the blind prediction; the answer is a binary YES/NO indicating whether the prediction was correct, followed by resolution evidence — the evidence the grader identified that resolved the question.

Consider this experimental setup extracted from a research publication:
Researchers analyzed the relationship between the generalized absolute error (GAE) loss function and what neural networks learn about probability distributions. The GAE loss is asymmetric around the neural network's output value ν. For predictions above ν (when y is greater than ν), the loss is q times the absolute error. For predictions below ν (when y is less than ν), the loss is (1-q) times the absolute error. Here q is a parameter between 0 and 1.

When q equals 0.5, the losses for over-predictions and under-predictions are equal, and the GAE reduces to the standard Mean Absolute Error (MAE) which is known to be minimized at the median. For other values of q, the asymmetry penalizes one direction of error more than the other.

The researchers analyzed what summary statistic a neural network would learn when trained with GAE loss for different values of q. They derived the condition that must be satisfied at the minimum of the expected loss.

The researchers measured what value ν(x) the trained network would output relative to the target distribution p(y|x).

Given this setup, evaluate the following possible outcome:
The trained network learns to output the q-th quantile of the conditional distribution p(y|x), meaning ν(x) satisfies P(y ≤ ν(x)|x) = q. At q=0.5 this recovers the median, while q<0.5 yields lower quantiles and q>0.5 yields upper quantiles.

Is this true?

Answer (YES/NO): YES